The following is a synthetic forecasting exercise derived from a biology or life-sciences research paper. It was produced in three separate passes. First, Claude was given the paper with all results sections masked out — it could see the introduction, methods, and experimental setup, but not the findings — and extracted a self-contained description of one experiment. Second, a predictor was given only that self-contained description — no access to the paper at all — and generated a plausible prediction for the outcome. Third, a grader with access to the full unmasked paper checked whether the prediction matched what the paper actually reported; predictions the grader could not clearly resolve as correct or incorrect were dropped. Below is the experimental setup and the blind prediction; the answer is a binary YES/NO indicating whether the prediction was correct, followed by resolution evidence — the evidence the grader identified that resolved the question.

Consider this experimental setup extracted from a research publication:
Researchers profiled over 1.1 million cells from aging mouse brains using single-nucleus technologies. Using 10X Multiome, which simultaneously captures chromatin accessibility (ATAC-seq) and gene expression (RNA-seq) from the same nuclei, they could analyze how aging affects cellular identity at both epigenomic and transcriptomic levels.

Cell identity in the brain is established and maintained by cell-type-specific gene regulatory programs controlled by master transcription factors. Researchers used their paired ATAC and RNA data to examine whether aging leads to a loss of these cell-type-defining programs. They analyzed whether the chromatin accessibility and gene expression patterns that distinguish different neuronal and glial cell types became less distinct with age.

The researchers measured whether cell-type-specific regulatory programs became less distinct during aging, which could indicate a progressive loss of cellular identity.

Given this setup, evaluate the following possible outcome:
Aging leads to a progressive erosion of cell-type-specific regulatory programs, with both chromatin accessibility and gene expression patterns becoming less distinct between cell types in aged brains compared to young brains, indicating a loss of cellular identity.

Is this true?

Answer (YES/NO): YES